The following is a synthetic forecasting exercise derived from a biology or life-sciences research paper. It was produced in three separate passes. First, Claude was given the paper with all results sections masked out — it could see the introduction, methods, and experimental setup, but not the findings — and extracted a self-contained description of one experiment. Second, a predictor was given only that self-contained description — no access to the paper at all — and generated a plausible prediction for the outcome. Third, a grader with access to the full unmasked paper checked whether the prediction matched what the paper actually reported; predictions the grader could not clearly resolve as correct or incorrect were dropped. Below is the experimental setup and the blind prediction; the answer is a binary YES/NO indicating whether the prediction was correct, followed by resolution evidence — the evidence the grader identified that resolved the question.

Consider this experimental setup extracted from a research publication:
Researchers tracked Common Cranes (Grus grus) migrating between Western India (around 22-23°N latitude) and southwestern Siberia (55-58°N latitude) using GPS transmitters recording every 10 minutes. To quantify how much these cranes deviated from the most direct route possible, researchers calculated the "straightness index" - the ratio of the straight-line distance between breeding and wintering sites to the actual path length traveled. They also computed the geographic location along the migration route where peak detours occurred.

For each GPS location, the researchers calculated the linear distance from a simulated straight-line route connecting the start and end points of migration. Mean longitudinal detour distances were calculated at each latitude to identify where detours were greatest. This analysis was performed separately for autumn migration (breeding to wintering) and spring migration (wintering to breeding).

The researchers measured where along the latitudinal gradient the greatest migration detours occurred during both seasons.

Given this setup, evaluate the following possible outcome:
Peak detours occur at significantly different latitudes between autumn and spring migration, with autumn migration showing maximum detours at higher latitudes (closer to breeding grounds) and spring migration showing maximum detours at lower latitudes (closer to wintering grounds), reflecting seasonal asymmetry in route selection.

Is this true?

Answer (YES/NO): NO